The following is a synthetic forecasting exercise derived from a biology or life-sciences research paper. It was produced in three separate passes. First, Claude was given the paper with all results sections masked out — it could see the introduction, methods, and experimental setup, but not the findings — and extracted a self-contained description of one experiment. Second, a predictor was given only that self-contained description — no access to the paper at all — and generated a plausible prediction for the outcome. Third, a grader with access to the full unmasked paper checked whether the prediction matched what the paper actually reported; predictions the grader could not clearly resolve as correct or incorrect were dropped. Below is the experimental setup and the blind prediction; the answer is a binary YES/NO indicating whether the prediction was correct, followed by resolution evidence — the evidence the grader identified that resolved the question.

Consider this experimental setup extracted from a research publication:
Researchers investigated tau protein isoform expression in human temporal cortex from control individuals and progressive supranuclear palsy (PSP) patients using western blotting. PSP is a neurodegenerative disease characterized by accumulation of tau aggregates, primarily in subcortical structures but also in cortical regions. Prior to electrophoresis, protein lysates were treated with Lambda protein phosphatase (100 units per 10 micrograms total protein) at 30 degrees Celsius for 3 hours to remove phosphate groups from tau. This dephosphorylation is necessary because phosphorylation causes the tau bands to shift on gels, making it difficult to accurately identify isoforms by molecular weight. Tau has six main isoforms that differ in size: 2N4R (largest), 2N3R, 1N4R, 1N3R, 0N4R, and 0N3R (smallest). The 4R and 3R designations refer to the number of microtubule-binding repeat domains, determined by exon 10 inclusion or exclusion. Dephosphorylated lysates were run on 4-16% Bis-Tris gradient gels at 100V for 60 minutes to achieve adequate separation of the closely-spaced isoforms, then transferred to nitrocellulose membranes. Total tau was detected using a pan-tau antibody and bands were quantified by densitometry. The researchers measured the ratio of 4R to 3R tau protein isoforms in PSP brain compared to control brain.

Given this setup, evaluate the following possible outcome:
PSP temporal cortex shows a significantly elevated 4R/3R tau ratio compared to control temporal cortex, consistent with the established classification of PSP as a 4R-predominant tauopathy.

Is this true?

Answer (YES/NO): NO